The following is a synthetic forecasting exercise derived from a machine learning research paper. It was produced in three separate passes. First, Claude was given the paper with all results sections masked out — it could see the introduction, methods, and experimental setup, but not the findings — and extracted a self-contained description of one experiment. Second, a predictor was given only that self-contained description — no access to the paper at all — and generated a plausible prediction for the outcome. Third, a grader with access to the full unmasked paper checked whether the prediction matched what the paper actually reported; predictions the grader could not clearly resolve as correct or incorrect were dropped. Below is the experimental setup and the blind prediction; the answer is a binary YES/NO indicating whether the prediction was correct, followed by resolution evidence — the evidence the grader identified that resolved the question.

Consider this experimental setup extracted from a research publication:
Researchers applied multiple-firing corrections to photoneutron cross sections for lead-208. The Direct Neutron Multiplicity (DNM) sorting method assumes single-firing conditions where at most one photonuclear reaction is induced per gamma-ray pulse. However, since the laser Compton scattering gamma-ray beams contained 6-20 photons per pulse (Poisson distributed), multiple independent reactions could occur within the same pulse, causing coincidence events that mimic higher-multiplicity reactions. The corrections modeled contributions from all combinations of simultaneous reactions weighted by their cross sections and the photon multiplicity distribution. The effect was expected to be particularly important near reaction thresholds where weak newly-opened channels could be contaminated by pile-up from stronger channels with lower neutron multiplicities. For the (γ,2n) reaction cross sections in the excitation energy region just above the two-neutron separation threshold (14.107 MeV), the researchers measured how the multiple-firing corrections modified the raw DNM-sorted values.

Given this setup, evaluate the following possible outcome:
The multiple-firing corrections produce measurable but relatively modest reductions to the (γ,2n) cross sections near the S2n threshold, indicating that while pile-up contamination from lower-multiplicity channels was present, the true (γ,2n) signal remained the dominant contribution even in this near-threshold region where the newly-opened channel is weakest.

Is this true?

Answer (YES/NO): NO